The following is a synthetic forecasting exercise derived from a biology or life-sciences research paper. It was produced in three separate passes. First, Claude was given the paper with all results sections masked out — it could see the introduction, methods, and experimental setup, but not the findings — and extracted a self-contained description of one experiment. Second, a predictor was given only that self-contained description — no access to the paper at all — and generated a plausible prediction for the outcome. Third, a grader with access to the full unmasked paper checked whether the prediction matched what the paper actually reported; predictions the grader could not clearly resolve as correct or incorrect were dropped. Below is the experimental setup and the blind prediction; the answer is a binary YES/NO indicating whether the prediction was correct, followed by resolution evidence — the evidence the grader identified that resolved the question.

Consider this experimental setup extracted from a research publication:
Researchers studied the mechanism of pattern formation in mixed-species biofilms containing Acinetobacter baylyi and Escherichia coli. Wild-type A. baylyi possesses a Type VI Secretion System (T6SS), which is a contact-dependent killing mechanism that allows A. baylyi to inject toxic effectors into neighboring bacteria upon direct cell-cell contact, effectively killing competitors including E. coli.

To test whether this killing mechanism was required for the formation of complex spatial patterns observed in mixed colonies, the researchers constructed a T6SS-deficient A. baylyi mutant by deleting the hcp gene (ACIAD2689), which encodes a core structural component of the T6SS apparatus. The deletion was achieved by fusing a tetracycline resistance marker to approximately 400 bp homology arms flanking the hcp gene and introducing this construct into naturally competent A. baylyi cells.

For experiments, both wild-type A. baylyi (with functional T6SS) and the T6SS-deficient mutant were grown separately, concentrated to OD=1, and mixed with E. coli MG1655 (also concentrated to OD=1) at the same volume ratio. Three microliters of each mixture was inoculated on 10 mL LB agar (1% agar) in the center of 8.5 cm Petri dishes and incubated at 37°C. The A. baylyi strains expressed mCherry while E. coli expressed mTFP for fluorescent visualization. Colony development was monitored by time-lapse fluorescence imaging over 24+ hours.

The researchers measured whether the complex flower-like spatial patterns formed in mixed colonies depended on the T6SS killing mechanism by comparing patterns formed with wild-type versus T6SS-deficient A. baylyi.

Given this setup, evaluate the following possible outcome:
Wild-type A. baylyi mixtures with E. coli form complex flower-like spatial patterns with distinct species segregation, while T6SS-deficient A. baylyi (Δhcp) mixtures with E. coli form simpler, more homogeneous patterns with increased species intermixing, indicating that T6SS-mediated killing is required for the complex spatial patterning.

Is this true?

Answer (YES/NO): NO